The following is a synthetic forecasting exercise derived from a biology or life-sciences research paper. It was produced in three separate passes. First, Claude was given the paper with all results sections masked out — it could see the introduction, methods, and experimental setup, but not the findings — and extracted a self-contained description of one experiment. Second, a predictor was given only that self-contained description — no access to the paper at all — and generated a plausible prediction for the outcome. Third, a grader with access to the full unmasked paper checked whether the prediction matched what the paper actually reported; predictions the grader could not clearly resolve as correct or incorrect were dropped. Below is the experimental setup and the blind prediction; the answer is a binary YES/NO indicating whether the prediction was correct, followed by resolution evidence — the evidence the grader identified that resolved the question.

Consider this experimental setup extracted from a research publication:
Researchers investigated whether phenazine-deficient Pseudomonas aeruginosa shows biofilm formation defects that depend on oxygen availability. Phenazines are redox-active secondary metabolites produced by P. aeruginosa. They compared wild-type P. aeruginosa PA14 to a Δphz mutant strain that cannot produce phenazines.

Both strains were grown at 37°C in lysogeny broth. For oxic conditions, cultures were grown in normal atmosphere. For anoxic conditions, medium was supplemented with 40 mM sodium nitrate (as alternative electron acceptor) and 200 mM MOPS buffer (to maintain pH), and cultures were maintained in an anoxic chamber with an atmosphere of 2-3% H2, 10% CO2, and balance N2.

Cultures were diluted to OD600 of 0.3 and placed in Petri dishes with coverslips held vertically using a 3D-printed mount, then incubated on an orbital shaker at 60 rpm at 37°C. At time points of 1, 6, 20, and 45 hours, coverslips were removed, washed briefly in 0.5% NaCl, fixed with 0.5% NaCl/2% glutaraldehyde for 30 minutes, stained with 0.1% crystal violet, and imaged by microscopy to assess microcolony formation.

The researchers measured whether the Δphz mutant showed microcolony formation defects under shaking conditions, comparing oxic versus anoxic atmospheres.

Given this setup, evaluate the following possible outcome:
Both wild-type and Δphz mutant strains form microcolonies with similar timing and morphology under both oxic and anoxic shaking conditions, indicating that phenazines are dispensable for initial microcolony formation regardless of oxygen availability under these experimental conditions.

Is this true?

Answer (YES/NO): NO